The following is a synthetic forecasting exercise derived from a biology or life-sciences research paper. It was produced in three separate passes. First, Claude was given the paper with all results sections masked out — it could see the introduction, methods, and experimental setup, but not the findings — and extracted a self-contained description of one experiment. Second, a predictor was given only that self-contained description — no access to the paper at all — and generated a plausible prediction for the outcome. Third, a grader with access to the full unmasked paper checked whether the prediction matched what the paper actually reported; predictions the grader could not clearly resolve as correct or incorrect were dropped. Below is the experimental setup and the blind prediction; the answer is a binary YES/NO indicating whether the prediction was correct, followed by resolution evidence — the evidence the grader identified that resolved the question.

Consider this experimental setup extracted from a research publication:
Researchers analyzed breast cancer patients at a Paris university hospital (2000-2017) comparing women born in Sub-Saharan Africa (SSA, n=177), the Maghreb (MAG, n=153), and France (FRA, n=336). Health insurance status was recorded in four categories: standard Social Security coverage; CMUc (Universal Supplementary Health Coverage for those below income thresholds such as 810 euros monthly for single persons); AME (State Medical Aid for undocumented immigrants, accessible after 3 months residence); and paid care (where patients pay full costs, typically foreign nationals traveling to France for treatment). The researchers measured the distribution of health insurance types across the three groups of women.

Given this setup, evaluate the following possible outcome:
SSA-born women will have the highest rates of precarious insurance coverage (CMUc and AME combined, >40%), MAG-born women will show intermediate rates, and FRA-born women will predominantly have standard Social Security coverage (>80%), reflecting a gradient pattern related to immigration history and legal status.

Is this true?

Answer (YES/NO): YES